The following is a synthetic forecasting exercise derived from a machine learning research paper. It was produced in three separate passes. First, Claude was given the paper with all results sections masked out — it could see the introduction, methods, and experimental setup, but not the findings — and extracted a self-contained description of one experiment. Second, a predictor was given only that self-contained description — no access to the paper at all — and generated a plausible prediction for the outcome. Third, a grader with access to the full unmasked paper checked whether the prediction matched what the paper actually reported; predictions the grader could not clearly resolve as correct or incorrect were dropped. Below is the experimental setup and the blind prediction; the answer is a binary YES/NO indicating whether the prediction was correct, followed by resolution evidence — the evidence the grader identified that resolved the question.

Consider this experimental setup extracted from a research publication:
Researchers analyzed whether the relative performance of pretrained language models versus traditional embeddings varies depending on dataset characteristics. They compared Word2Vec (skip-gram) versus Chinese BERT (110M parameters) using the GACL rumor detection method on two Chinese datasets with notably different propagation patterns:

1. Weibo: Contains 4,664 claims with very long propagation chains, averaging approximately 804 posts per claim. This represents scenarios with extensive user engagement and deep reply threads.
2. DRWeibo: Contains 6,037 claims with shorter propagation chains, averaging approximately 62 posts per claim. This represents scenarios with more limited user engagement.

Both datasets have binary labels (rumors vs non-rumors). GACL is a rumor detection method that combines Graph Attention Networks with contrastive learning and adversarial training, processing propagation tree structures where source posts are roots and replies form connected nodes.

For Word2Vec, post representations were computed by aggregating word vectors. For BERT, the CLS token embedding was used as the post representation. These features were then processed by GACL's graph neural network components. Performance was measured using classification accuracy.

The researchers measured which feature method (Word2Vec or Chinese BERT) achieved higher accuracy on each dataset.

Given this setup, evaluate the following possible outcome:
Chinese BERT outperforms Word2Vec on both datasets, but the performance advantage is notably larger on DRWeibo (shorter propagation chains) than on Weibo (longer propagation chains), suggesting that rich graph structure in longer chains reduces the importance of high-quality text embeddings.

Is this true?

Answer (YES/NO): NO